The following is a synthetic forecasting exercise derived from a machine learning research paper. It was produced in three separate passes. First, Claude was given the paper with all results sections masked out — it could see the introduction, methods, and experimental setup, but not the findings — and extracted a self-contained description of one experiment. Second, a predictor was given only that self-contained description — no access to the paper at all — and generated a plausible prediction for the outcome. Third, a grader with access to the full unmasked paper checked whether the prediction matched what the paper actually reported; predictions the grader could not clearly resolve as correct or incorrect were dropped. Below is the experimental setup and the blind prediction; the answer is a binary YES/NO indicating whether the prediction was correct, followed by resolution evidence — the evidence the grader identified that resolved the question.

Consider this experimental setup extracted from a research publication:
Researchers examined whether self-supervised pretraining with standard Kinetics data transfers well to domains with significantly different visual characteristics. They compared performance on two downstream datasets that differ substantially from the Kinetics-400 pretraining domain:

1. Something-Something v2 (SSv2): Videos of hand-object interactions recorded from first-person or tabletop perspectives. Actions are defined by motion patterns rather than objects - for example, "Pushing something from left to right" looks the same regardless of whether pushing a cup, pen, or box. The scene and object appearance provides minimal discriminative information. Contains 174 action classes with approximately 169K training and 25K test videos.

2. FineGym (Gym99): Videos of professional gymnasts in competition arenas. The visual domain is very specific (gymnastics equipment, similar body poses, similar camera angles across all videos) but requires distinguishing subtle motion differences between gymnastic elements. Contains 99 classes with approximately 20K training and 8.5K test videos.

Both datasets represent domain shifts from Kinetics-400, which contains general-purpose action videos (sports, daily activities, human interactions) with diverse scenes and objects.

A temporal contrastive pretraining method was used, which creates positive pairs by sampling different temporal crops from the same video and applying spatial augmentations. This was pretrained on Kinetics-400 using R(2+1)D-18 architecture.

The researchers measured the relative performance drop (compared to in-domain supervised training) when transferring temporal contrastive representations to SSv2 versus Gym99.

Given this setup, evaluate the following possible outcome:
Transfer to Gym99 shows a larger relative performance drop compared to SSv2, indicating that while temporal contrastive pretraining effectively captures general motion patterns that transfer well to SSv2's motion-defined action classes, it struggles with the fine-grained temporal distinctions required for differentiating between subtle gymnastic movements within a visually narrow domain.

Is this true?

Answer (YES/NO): NO